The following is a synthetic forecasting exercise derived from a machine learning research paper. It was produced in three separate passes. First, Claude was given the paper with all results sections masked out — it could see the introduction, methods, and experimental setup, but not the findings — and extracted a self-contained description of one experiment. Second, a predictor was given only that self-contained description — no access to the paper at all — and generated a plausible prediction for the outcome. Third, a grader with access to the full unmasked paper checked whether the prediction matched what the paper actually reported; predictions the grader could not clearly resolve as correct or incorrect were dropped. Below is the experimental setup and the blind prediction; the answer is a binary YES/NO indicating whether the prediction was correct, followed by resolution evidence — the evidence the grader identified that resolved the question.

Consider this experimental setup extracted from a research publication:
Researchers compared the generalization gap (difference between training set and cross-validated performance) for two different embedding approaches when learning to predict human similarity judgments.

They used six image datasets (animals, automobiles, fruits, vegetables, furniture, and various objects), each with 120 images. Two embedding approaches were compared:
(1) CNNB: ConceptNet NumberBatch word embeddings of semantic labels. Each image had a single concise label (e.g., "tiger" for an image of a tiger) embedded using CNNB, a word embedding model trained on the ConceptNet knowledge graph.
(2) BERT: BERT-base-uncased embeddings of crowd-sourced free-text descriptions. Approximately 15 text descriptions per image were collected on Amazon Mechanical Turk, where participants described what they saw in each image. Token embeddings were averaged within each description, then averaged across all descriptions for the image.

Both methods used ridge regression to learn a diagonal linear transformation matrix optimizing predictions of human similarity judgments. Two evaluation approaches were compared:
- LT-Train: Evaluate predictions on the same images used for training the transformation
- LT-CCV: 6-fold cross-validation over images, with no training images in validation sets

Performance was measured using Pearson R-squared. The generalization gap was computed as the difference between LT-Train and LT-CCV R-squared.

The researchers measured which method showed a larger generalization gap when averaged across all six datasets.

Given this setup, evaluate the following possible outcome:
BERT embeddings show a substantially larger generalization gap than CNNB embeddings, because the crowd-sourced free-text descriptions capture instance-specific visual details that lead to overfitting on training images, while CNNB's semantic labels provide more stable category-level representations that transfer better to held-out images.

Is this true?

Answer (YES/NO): YES